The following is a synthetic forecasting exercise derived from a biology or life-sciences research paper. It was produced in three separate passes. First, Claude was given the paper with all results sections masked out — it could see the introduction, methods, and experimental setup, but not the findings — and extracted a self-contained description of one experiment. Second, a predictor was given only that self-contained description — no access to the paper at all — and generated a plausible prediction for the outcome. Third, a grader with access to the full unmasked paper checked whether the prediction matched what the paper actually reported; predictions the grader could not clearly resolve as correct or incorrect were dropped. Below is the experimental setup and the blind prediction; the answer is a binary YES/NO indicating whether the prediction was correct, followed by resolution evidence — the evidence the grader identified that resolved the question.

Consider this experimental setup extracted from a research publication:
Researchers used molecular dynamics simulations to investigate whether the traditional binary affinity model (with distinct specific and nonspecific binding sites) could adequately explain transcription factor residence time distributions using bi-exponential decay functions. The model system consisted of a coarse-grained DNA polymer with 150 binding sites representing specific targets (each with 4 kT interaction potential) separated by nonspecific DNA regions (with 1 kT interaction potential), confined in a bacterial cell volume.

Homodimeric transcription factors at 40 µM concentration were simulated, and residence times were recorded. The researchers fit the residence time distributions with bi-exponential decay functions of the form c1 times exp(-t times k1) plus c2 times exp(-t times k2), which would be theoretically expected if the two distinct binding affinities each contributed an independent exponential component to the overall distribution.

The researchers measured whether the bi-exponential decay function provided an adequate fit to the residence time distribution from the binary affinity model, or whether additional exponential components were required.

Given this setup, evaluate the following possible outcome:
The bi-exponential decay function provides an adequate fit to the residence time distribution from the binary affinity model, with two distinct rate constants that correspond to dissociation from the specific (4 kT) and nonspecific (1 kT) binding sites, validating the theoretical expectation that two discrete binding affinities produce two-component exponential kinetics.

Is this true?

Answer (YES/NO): NO